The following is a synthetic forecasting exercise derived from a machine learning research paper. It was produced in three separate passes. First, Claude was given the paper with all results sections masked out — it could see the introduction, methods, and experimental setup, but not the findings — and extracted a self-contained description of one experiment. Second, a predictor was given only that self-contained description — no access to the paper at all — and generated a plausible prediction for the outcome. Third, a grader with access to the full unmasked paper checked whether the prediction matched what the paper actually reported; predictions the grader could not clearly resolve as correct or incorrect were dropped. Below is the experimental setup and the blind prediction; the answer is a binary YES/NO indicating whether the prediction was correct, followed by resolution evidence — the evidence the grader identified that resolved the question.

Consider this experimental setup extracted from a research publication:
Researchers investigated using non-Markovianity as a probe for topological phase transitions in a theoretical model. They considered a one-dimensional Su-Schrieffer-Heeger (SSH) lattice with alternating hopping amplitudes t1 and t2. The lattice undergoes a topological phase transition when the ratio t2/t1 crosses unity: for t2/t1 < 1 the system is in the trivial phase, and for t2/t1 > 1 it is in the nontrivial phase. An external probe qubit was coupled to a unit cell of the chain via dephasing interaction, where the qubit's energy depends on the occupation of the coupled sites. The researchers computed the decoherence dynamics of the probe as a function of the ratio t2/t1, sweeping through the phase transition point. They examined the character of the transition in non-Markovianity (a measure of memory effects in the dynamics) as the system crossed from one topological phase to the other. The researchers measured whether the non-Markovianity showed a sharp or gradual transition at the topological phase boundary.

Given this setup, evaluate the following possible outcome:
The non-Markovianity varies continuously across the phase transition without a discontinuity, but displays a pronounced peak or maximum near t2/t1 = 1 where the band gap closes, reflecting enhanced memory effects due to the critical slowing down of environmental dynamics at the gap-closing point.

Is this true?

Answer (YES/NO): NO